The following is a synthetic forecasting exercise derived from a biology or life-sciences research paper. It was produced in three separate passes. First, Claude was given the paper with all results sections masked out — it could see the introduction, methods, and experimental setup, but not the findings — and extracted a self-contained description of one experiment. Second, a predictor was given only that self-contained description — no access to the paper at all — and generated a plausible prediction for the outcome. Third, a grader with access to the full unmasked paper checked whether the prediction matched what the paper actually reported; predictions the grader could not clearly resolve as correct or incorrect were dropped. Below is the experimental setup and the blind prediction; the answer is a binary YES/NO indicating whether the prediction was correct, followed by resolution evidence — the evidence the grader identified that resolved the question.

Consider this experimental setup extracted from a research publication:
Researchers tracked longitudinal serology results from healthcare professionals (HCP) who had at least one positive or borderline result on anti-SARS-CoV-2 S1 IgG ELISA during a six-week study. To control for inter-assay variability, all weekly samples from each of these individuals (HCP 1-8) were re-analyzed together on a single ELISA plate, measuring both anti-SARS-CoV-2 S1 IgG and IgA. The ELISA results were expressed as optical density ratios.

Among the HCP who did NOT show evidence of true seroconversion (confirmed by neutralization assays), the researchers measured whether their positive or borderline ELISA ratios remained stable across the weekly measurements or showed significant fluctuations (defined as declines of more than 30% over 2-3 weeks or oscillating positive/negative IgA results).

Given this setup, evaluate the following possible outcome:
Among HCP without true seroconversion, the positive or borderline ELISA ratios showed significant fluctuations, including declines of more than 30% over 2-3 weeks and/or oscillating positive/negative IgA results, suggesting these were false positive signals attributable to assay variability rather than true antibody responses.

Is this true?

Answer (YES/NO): YES